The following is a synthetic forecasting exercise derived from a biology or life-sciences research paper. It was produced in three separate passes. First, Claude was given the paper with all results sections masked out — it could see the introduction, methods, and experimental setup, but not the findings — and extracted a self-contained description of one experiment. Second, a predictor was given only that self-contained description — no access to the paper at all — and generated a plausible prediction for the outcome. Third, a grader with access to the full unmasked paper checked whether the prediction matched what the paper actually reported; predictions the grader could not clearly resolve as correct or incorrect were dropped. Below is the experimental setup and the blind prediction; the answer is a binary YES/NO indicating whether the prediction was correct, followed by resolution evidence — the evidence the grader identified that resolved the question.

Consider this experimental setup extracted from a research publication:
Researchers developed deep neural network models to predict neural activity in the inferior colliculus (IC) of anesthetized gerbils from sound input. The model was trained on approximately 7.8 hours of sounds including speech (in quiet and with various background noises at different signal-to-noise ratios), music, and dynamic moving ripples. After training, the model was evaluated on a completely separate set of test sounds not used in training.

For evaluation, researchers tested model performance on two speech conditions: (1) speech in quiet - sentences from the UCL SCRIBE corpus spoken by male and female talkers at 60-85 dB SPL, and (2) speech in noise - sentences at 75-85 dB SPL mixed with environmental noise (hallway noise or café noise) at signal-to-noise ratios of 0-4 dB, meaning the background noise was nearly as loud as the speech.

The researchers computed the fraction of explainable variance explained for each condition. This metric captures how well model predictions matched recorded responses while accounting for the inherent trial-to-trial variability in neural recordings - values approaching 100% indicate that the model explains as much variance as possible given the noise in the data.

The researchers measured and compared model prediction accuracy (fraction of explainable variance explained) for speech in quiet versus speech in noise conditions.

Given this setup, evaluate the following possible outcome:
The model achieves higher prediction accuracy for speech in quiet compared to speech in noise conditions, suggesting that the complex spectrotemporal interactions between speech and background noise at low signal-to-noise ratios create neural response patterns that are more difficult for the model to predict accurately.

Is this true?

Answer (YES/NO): YES